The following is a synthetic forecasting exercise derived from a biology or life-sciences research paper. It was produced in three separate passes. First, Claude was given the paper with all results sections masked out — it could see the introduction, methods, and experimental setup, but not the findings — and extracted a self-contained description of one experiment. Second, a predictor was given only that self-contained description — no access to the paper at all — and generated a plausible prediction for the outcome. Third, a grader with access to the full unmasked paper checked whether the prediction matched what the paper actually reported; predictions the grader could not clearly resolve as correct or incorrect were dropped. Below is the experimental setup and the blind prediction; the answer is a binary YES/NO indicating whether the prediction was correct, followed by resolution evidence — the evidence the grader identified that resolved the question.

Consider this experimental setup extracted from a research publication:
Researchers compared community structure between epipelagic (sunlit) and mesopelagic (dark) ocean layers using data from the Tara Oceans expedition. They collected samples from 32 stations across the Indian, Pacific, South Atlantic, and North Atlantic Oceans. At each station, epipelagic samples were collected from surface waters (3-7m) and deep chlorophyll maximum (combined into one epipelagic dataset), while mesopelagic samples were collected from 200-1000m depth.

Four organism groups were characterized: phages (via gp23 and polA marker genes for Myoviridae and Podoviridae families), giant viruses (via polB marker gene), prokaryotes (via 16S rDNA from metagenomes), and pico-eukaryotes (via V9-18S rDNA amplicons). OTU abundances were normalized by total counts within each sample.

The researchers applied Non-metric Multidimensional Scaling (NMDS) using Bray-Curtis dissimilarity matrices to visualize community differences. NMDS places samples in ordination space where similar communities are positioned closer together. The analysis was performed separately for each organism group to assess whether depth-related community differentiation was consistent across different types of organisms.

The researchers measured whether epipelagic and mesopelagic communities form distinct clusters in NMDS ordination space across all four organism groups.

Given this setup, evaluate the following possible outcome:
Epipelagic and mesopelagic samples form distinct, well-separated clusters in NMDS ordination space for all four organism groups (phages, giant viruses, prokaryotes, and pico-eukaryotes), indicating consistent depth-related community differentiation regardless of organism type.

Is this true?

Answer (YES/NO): YES